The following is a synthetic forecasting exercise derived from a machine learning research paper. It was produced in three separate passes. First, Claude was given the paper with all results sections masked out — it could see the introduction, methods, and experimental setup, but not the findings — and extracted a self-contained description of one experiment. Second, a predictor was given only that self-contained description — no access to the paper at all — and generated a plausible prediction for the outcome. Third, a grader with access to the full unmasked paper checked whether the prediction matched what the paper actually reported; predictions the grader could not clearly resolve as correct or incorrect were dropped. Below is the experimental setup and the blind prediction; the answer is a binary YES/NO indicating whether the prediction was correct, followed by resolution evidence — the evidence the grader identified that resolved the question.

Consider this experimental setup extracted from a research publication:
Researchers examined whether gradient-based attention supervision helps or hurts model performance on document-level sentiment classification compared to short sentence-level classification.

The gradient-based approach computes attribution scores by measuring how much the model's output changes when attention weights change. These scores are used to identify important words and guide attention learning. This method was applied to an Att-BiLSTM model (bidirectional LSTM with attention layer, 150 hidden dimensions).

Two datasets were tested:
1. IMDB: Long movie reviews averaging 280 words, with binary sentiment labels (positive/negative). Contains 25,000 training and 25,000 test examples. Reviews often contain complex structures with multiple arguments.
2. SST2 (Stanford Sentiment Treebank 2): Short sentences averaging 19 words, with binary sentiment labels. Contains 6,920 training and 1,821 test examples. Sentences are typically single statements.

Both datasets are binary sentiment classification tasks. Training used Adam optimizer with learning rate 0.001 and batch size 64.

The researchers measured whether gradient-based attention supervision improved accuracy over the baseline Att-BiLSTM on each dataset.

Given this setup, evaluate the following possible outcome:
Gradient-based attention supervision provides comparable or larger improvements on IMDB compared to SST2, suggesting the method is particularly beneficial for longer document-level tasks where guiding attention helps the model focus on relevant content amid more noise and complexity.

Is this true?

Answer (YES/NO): NO